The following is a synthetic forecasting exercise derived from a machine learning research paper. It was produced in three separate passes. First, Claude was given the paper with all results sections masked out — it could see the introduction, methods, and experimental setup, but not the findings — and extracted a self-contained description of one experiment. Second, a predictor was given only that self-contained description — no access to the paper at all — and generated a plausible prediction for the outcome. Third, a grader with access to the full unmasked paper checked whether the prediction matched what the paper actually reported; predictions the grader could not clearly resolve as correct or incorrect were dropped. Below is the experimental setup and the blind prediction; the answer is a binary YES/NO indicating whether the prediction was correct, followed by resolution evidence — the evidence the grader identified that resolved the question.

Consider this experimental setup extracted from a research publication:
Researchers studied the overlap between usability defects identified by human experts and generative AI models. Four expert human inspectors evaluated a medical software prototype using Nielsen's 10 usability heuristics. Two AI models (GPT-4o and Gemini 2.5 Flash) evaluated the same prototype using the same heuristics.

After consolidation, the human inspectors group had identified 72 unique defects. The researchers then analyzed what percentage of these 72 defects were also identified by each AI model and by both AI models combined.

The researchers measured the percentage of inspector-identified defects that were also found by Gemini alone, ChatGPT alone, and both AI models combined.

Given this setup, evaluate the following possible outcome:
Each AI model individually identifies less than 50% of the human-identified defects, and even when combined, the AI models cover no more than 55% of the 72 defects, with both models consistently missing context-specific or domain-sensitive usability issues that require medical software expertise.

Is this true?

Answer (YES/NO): YES